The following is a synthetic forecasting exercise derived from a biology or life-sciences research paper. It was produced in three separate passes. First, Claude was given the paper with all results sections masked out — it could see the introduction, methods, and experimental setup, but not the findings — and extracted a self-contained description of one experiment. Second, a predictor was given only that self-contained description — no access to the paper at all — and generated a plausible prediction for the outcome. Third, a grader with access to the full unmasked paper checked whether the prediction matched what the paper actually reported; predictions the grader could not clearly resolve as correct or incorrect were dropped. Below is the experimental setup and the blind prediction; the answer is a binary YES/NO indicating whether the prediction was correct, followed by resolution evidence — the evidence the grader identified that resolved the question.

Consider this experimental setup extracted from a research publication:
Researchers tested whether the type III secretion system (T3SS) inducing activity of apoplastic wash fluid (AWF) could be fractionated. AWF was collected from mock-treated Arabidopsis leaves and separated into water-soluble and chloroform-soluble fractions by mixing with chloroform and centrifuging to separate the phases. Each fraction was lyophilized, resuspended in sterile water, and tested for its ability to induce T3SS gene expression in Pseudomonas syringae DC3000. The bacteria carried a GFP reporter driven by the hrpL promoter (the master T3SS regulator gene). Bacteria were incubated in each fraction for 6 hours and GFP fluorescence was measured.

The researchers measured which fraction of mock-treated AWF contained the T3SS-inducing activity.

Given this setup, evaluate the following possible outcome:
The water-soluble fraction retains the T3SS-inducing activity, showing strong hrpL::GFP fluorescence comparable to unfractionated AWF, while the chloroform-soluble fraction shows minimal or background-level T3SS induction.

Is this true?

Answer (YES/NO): YES